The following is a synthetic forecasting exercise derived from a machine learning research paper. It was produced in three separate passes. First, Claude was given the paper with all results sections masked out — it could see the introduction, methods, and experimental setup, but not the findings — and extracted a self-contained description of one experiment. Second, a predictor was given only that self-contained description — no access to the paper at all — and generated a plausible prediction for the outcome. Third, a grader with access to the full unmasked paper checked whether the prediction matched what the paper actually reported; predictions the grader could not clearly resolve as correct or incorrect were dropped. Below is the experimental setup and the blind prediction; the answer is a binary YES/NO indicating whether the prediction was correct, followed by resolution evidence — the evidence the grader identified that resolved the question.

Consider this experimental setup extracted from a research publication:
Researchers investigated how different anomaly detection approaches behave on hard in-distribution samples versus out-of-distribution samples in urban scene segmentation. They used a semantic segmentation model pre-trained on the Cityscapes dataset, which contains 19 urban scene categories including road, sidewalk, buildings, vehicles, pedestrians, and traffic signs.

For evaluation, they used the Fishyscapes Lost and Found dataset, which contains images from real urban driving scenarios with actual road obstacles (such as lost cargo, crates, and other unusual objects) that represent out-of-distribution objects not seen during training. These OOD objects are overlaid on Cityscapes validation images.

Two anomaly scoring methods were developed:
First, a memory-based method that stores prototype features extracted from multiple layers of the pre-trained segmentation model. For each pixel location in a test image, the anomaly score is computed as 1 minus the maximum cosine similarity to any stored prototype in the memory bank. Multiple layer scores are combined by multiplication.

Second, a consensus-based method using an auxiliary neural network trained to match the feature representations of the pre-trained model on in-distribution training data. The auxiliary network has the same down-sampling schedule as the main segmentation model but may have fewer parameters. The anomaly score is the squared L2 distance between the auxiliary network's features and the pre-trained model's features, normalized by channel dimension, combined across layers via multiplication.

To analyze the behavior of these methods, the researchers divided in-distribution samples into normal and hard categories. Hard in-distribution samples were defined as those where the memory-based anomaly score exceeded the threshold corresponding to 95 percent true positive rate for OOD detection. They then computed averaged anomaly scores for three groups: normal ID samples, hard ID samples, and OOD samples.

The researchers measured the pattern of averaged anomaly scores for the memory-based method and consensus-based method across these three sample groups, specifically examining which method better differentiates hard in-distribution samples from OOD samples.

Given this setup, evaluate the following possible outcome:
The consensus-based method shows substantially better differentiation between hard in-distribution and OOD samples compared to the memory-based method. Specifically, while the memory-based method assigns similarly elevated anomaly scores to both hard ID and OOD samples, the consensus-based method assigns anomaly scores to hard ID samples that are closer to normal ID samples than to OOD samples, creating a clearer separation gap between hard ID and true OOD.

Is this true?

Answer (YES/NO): NO